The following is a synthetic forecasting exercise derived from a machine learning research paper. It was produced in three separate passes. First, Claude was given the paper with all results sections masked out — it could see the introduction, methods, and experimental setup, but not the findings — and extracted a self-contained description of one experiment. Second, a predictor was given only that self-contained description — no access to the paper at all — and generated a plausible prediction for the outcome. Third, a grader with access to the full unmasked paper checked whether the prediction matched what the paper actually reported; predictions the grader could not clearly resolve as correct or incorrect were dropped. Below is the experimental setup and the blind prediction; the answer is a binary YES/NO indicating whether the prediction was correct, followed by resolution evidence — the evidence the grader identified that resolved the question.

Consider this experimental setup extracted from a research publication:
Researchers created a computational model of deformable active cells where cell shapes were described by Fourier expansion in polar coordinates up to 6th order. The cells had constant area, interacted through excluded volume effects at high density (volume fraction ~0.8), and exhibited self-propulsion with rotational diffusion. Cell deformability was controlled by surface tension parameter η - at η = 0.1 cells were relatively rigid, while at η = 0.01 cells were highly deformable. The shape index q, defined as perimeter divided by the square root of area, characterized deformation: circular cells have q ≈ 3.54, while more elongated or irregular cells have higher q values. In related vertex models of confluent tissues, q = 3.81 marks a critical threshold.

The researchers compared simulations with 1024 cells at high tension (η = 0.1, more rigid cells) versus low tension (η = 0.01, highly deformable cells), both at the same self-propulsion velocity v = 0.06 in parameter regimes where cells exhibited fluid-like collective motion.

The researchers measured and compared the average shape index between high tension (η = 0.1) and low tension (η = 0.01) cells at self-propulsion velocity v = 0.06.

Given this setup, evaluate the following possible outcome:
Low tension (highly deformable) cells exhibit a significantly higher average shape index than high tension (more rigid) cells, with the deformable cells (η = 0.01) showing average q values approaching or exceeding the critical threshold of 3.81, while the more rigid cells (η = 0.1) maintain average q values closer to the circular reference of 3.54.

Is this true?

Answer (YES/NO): YES